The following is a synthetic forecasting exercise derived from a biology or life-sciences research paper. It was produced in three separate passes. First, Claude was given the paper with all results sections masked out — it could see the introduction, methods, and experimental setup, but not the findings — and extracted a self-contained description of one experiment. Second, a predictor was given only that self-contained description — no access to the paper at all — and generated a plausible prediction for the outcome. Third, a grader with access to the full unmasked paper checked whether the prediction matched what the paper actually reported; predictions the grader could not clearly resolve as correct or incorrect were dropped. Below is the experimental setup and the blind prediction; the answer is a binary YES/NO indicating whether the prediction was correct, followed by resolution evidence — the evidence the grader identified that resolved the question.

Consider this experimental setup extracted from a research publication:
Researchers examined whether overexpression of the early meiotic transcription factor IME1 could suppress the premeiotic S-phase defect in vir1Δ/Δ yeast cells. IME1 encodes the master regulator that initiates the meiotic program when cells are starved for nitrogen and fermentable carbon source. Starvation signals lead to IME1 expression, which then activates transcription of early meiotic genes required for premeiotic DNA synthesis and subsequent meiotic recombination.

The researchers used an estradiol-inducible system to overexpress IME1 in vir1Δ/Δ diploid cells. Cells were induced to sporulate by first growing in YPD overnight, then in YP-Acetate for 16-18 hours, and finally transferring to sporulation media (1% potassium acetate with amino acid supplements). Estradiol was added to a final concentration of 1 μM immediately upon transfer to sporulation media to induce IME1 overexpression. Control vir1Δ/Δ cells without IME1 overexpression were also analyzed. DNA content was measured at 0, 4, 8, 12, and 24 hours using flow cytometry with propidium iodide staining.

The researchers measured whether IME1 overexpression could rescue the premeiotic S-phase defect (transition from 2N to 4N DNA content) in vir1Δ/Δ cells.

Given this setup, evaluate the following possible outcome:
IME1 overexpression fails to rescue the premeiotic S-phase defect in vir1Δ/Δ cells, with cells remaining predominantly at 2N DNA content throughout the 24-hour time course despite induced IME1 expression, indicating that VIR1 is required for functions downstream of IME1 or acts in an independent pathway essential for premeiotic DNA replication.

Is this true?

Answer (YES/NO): NO